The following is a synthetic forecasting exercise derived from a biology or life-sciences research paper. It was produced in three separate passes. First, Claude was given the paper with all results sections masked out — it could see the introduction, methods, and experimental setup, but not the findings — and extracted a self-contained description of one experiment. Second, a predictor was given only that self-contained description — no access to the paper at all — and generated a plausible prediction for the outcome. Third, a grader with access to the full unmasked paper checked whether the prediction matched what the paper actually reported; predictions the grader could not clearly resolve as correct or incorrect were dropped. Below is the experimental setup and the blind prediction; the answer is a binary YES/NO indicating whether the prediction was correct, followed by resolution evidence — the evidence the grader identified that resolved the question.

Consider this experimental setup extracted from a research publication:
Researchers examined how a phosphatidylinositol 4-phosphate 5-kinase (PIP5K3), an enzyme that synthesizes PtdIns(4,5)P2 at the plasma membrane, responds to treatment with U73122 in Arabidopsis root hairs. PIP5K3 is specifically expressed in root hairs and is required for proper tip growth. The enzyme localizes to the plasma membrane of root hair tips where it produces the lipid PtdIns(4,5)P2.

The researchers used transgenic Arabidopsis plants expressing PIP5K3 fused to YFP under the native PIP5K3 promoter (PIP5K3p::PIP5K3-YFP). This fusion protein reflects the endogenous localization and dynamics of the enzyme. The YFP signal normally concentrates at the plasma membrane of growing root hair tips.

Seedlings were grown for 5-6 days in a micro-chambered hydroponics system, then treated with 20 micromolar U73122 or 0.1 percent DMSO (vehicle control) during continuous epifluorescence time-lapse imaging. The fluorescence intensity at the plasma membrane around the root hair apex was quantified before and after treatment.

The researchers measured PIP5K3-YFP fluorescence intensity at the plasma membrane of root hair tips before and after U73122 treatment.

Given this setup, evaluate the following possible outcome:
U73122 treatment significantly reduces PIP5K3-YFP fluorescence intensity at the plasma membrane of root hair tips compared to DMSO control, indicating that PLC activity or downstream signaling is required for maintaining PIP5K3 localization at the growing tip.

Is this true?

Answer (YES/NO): NO